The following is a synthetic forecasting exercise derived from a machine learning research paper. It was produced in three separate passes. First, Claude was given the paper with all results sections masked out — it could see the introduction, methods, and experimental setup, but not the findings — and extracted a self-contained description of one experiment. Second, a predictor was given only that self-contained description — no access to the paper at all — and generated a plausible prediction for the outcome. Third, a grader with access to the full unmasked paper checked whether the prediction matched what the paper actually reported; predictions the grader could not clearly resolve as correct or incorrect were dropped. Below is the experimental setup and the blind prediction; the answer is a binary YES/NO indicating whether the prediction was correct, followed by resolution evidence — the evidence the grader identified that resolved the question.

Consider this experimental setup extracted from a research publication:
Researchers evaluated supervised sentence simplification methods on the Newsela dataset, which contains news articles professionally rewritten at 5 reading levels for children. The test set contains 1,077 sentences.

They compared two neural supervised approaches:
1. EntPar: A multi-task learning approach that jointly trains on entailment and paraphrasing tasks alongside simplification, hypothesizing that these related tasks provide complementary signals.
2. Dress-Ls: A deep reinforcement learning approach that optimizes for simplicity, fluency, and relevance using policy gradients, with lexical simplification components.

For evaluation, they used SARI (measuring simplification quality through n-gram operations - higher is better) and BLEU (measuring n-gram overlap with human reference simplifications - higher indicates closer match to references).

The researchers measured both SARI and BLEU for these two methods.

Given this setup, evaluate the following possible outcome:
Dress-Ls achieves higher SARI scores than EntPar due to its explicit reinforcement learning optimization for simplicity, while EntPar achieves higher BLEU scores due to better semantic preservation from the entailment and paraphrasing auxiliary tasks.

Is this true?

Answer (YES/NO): NO